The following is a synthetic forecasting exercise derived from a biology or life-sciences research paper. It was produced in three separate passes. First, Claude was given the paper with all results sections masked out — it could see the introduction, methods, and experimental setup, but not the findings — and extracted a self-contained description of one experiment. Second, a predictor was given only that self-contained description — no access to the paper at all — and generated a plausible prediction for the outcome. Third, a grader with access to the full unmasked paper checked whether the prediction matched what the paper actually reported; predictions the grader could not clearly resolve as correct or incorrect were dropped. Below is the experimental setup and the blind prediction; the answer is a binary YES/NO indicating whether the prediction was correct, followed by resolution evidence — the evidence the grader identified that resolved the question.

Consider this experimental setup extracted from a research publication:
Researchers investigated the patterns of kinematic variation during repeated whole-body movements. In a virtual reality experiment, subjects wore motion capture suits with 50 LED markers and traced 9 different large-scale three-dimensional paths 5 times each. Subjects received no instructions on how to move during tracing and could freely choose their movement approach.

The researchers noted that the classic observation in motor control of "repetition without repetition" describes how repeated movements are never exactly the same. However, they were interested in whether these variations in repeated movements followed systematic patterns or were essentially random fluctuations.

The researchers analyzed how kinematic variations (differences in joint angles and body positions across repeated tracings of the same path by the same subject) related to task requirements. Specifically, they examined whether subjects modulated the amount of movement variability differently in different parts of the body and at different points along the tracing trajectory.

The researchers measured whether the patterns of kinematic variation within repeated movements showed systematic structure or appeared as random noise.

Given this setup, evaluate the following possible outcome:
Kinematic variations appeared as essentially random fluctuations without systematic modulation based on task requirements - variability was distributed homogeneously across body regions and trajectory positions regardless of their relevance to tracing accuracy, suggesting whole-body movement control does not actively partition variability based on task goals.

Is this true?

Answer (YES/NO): NO